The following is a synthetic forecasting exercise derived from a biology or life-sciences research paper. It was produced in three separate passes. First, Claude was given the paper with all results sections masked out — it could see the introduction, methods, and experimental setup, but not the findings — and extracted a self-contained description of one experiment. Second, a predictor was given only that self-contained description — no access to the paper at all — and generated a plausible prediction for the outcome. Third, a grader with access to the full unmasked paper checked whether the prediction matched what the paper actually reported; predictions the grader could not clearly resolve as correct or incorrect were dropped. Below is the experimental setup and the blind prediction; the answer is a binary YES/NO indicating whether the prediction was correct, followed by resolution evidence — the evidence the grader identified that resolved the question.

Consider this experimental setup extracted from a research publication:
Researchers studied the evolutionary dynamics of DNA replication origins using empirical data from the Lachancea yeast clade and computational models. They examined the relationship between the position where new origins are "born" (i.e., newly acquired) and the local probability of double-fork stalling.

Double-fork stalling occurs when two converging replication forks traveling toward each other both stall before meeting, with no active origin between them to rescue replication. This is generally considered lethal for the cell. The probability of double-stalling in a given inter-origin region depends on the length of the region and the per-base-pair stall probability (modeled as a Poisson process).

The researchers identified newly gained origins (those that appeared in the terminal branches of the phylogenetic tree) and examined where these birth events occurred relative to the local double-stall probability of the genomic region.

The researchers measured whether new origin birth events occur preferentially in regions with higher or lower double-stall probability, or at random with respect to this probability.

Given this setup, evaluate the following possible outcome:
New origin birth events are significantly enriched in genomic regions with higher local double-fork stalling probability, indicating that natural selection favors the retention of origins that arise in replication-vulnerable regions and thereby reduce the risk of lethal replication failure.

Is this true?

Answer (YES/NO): YES